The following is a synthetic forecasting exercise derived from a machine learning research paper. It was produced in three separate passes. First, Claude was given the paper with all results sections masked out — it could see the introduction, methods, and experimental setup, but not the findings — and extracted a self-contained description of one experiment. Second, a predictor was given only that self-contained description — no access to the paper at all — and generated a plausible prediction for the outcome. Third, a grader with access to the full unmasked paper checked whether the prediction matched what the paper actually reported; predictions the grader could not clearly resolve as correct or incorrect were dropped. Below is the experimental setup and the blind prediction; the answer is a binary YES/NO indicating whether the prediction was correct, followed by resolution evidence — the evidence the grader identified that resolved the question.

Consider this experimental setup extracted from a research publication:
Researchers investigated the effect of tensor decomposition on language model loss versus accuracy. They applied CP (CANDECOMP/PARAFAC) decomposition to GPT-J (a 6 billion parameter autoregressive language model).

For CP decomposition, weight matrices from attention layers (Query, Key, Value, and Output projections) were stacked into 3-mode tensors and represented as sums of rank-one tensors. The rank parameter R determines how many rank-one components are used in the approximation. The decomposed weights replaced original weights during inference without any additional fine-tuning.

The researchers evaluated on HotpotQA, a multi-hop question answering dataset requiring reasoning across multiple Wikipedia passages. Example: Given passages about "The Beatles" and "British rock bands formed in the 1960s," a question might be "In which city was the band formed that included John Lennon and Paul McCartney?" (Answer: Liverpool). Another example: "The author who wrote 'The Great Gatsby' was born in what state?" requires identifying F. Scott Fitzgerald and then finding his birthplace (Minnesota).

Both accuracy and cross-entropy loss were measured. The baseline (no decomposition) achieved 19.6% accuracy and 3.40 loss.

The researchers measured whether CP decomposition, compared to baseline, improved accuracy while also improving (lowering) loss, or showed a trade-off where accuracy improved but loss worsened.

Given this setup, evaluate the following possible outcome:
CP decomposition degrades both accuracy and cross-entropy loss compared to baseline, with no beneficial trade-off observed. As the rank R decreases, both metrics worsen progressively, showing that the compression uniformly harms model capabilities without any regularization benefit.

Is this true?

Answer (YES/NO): NO